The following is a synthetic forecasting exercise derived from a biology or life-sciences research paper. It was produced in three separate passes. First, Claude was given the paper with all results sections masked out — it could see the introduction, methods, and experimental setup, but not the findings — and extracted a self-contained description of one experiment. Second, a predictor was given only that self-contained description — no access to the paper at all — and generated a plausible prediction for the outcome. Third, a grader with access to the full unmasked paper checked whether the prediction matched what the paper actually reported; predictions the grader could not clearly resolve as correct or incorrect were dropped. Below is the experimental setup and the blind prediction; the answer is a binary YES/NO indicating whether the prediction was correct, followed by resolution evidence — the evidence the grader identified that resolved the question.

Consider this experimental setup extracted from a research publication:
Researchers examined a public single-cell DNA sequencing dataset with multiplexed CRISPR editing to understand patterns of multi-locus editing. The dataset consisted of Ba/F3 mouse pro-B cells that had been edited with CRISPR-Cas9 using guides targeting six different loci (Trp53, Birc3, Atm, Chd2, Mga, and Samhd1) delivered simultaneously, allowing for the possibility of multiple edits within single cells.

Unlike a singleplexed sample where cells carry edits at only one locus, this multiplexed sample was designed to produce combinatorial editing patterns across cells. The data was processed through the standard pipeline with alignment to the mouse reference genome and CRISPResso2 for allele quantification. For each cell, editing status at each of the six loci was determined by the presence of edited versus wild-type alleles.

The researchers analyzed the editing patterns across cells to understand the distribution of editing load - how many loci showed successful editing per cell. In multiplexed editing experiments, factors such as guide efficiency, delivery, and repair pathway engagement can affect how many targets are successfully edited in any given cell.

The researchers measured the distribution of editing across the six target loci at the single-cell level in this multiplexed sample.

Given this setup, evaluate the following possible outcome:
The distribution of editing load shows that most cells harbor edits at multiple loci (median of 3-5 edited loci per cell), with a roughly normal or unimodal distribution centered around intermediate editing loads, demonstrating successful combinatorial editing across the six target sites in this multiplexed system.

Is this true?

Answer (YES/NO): NO